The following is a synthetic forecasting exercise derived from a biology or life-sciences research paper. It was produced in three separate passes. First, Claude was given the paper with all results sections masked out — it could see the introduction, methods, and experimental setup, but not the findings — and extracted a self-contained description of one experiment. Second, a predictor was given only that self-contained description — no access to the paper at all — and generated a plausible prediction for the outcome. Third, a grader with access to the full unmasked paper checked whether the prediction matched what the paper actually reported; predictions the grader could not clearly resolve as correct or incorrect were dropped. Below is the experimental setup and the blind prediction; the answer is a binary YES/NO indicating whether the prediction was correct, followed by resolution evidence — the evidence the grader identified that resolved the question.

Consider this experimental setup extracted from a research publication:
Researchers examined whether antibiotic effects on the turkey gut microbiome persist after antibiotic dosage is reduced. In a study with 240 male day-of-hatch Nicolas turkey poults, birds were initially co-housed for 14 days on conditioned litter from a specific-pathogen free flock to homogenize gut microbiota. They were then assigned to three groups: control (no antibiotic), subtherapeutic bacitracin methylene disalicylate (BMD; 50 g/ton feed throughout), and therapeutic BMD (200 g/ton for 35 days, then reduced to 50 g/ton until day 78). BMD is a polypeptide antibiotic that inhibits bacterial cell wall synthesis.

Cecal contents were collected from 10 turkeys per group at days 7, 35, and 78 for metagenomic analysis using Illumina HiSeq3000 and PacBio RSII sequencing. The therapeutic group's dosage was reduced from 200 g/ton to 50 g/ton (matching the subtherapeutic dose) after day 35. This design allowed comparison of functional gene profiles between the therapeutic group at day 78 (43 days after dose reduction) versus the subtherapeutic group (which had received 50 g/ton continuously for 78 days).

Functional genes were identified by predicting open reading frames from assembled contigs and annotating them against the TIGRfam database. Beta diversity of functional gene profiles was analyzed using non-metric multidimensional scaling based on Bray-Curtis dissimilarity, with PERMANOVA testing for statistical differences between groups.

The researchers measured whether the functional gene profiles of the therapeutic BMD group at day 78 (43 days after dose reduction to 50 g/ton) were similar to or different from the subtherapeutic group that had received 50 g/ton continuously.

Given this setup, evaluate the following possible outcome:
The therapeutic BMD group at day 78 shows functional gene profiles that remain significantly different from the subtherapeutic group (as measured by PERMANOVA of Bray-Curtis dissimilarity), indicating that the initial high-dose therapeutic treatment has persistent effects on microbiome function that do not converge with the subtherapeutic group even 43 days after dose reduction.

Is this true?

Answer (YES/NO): YES